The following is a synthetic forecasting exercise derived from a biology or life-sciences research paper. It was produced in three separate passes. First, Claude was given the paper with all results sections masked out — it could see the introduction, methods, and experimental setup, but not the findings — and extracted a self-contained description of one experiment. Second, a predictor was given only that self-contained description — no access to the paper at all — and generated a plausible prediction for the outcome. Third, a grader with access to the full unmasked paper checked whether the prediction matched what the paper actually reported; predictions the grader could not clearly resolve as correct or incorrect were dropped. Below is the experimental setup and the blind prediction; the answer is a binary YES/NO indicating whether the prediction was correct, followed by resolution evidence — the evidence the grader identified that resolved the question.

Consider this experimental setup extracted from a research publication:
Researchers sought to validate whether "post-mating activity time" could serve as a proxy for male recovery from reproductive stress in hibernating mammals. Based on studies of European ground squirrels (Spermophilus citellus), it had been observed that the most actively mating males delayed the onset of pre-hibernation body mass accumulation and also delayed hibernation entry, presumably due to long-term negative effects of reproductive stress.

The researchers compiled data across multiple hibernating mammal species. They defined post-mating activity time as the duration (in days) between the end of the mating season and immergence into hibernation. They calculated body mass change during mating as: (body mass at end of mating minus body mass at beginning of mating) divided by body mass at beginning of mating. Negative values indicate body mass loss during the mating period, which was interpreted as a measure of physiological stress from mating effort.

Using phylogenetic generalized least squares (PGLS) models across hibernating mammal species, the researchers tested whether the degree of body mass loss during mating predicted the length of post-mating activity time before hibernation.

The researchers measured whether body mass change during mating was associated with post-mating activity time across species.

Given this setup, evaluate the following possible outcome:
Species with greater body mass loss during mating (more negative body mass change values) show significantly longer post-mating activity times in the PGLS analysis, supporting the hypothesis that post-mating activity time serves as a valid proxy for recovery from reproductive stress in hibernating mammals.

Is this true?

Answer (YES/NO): NO